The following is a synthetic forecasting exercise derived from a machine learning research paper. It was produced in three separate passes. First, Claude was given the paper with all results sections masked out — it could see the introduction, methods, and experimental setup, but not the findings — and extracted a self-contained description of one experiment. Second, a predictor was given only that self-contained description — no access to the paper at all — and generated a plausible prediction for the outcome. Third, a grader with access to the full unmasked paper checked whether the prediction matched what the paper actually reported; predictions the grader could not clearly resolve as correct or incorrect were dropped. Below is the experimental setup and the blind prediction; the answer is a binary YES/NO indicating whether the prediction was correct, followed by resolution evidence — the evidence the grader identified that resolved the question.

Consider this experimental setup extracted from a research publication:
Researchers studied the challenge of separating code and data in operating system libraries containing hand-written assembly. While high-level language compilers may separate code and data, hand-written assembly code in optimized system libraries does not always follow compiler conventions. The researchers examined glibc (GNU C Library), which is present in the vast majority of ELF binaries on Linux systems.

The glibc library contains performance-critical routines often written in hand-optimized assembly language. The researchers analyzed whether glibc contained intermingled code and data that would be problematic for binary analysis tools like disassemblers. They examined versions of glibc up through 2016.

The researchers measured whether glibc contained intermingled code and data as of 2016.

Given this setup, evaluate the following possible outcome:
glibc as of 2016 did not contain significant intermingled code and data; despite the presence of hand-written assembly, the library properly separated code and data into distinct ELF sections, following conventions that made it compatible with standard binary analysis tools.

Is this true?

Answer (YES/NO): NO